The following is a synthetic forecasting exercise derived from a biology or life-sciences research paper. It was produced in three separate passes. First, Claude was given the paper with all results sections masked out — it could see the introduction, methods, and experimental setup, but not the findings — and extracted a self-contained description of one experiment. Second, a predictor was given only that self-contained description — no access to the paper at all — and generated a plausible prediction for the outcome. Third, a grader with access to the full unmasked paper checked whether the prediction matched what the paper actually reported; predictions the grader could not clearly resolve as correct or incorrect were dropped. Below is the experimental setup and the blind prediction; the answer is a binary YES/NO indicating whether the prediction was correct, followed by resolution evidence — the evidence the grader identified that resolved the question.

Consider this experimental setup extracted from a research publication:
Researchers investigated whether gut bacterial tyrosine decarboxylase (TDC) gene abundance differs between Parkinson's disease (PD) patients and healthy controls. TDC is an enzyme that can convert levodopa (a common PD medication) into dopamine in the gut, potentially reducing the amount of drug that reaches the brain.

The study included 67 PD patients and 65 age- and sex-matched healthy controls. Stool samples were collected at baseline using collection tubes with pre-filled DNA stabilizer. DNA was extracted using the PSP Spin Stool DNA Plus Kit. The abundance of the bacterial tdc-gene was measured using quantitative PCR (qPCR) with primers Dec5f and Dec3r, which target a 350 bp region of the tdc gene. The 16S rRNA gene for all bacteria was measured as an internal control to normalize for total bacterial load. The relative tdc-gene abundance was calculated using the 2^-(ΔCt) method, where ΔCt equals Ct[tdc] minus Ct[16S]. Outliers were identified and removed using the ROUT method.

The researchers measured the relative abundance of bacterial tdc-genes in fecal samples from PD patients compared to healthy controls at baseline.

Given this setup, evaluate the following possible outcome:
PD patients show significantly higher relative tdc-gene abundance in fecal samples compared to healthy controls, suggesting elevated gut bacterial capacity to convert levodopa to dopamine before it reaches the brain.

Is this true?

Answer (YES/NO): NO